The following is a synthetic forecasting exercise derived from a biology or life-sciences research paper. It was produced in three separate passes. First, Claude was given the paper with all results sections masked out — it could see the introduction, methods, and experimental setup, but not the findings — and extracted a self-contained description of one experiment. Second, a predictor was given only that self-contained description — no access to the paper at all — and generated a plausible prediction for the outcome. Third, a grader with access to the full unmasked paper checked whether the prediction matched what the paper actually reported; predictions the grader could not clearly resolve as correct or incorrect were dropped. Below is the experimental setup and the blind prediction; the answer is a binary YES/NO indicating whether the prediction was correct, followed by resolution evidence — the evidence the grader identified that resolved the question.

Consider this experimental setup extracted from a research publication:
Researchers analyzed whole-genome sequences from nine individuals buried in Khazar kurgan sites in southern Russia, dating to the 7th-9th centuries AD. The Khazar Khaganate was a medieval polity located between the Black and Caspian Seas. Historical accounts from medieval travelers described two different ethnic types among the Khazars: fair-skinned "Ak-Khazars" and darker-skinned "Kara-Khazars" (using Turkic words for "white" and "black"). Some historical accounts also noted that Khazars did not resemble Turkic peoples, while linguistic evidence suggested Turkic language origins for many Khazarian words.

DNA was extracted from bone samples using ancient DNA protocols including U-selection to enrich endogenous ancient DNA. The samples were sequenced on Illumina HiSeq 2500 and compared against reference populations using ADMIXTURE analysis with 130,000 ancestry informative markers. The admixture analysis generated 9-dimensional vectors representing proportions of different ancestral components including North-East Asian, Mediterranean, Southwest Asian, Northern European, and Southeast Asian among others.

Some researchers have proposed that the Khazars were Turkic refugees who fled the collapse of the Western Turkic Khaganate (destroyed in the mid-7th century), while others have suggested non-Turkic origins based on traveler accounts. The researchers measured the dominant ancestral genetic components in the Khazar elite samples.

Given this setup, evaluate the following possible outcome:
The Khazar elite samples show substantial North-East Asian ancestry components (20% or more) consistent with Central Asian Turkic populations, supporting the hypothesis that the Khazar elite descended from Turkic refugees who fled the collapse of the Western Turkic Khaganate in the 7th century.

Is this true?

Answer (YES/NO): YES